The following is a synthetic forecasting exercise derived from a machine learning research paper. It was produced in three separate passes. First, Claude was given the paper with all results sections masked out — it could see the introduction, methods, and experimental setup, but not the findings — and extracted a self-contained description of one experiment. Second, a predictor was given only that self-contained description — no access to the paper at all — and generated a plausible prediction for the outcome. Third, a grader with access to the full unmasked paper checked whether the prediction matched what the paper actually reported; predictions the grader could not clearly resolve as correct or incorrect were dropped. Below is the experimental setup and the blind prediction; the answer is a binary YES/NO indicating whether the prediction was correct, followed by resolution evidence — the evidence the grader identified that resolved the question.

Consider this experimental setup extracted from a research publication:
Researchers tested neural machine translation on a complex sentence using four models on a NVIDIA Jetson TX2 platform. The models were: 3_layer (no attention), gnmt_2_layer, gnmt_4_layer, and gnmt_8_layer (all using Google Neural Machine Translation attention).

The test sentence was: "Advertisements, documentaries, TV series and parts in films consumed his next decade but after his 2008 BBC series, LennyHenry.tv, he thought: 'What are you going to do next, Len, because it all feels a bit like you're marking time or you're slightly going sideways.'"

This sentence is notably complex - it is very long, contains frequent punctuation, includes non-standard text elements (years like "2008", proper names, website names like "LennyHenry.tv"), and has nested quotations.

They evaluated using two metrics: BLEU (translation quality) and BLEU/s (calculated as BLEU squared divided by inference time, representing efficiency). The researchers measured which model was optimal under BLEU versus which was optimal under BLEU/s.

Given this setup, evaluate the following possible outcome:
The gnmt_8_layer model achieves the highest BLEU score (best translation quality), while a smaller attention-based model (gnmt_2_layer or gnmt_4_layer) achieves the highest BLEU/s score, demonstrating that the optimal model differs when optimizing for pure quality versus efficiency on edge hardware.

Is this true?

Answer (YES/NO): YES